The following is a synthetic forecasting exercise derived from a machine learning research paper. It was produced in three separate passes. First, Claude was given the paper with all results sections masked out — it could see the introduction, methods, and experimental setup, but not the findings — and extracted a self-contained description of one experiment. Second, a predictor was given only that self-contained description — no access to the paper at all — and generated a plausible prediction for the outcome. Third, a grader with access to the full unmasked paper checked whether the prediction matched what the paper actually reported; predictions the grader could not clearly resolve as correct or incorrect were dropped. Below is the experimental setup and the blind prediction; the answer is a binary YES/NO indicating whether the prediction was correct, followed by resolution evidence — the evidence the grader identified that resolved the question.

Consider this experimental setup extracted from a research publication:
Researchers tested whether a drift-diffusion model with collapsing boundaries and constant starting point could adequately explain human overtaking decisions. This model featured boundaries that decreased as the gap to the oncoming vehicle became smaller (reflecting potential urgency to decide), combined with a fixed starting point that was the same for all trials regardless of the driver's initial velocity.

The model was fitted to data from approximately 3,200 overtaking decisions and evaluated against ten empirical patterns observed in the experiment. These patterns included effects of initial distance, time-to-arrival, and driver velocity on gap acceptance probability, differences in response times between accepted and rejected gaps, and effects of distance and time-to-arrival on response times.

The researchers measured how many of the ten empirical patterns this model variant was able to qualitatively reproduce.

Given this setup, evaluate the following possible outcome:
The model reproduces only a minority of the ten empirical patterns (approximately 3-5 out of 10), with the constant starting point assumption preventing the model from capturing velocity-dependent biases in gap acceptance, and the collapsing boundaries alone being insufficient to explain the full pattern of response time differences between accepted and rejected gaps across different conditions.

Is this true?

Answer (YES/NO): YES